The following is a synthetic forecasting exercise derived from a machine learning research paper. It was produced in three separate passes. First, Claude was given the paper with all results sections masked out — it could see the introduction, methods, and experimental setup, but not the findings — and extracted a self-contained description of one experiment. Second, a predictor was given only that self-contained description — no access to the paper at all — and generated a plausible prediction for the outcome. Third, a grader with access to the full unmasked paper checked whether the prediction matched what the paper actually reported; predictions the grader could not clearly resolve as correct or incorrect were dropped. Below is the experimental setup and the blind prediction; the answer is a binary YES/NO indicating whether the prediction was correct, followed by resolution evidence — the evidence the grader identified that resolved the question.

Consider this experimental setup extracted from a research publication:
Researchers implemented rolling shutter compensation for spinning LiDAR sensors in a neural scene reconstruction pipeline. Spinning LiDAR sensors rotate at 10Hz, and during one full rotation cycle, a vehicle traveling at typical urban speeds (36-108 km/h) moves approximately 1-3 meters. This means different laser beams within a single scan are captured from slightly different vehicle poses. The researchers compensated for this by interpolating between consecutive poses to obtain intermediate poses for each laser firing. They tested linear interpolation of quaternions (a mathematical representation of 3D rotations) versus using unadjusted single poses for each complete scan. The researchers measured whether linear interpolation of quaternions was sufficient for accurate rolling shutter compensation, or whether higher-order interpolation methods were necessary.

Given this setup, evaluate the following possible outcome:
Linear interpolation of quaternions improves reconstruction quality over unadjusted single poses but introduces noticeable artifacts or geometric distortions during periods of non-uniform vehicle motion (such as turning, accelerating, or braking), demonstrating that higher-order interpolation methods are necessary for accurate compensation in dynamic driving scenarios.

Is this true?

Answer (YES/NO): NO